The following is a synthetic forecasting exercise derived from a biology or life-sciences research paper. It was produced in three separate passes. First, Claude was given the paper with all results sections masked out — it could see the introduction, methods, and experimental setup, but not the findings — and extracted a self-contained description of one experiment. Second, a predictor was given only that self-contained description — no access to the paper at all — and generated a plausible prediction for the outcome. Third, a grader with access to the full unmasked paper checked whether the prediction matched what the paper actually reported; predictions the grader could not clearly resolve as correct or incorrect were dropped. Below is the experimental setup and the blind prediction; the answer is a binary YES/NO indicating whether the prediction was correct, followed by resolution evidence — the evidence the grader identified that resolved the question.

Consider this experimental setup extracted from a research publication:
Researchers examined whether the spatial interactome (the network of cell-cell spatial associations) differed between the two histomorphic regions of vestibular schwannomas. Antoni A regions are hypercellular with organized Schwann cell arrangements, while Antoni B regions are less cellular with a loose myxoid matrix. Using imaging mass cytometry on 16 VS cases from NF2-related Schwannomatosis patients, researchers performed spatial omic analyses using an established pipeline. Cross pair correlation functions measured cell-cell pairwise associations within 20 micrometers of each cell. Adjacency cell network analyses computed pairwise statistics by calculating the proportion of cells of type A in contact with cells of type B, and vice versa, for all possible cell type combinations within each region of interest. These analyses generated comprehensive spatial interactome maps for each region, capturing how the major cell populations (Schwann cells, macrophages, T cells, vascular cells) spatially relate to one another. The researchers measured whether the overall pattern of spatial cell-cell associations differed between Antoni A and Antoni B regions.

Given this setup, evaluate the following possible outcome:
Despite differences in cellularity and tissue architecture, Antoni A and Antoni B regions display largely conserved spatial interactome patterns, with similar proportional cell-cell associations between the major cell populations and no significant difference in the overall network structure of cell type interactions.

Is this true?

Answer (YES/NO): NO